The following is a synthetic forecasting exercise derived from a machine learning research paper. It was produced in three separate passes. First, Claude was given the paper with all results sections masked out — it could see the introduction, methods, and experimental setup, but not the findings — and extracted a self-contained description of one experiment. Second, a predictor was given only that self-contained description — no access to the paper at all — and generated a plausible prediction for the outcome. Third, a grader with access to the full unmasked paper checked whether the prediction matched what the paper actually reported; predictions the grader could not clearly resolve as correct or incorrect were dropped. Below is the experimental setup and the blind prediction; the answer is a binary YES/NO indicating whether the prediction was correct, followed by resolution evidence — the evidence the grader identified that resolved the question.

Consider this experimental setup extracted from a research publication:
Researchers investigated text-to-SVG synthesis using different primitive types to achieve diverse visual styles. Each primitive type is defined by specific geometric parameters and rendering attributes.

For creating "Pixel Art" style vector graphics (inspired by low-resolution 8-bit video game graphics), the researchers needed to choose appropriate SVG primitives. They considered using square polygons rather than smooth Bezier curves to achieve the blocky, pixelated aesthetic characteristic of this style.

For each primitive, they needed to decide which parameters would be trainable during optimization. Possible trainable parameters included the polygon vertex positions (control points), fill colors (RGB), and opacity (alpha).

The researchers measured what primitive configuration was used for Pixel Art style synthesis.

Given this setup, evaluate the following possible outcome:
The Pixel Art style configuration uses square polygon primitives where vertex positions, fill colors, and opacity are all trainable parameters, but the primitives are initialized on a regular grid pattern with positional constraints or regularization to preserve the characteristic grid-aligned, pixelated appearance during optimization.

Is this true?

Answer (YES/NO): NO